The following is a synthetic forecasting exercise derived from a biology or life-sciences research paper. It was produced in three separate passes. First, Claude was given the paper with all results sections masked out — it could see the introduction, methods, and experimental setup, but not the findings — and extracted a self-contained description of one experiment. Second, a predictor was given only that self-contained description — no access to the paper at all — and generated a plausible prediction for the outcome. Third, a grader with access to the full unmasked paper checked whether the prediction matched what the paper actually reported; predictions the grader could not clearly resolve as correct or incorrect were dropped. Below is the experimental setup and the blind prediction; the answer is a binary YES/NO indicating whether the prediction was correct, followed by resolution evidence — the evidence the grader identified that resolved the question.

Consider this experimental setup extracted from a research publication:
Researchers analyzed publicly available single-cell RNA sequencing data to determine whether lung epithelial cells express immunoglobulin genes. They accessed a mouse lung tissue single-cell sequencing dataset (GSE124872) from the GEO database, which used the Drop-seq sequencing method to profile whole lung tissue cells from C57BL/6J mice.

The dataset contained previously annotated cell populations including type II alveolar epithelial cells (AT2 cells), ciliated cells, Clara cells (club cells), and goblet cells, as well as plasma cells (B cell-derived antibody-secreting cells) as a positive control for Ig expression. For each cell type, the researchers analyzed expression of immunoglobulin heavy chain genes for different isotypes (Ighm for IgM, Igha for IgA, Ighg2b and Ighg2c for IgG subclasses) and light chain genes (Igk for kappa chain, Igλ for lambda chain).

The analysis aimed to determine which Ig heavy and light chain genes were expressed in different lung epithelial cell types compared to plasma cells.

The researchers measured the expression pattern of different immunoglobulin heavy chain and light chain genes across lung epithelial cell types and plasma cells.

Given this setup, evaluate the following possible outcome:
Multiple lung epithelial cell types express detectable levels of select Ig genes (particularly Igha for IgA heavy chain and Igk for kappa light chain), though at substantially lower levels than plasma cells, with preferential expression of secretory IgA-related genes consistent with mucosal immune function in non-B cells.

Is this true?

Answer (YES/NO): NO